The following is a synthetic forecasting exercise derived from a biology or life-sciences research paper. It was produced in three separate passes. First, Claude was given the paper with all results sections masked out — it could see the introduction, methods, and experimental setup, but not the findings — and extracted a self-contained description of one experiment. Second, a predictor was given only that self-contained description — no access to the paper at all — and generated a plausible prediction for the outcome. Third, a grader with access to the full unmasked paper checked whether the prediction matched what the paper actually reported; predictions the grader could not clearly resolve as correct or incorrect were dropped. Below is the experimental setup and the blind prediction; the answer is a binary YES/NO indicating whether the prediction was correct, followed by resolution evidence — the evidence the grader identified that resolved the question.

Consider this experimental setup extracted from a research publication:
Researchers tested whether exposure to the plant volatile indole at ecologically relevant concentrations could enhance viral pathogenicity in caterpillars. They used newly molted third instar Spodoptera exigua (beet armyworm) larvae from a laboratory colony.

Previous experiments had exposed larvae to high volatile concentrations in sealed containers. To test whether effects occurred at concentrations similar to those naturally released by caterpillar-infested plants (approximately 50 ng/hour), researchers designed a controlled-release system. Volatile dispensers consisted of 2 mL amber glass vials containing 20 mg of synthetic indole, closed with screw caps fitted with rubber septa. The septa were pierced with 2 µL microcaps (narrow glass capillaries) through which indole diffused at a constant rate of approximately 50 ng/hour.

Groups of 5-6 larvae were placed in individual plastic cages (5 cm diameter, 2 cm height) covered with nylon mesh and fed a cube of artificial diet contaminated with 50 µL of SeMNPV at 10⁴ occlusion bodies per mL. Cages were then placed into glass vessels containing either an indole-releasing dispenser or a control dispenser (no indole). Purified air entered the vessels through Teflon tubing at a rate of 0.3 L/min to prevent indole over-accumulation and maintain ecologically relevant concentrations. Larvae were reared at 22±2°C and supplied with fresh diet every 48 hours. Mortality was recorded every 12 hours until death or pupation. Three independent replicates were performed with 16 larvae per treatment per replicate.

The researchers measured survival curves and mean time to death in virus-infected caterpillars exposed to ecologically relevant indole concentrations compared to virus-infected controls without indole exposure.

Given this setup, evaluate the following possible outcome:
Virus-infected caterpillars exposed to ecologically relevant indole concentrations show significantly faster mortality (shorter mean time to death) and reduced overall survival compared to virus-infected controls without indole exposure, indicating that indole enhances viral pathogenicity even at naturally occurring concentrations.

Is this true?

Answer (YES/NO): NO